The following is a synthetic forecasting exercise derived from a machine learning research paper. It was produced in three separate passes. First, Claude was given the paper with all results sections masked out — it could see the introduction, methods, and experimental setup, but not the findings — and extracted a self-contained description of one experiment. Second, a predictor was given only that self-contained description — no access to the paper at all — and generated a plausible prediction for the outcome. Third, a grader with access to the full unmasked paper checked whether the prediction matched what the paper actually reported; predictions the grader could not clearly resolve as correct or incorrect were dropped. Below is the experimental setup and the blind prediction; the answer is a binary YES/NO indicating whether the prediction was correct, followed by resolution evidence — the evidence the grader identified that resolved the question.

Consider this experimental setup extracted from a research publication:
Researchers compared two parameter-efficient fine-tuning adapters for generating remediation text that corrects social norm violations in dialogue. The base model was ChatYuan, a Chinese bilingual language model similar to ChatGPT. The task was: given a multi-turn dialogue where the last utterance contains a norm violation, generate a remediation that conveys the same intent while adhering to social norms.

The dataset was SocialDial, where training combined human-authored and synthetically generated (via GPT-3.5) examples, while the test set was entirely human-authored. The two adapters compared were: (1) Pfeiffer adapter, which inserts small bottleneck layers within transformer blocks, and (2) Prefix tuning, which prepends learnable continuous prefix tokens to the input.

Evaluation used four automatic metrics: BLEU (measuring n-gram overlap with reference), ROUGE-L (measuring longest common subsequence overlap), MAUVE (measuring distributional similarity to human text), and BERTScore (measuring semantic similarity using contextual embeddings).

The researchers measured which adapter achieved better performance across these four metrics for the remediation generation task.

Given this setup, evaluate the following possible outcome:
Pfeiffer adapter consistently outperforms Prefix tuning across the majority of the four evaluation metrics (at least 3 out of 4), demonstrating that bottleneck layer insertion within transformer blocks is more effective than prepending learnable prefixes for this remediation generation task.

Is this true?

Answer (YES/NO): YES